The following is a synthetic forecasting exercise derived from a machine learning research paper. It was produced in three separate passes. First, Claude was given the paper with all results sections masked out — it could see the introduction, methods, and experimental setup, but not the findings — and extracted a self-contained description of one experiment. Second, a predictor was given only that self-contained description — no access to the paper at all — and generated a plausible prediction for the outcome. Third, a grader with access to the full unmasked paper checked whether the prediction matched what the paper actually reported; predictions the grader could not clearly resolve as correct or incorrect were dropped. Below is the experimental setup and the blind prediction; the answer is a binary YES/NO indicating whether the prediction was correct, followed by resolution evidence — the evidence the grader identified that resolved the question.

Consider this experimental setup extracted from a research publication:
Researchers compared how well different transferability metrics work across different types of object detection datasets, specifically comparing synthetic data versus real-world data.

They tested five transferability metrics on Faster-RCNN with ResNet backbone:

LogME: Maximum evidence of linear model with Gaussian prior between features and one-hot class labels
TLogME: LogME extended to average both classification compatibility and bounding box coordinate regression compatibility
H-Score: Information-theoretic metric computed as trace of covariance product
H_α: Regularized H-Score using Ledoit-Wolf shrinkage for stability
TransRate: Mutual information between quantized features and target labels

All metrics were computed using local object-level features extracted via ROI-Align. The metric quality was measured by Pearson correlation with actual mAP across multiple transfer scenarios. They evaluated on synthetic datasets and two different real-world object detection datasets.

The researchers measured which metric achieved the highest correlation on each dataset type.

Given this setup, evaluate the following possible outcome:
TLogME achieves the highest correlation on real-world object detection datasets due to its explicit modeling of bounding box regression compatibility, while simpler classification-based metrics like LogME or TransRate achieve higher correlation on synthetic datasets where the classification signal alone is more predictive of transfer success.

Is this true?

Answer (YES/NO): NO